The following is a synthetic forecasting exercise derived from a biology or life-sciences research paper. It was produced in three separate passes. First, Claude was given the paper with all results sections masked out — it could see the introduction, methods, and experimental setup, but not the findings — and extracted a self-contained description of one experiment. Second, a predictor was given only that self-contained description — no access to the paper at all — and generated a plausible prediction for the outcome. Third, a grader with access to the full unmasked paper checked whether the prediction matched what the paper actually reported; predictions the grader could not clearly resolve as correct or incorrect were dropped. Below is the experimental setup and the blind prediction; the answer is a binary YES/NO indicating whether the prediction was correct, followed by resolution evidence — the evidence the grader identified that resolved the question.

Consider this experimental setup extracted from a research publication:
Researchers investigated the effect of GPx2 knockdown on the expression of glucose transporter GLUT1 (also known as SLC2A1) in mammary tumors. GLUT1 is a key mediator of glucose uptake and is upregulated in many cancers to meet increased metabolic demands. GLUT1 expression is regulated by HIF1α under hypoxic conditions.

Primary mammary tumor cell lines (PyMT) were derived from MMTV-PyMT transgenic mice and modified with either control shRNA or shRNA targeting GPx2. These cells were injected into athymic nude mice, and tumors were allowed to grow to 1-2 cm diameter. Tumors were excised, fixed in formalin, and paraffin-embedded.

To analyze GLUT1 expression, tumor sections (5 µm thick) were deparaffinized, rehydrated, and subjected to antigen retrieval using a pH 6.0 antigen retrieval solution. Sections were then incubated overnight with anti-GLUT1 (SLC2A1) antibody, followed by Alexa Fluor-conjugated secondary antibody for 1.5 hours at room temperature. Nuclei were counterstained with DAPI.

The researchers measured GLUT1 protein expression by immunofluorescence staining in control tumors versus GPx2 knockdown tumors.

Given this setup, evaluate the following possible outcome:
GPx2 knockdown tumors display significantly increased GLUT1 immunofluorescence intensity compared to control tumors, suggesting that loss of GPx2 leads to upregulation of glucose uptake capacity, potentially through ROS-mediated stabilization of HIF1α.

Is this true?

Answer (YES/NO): YES